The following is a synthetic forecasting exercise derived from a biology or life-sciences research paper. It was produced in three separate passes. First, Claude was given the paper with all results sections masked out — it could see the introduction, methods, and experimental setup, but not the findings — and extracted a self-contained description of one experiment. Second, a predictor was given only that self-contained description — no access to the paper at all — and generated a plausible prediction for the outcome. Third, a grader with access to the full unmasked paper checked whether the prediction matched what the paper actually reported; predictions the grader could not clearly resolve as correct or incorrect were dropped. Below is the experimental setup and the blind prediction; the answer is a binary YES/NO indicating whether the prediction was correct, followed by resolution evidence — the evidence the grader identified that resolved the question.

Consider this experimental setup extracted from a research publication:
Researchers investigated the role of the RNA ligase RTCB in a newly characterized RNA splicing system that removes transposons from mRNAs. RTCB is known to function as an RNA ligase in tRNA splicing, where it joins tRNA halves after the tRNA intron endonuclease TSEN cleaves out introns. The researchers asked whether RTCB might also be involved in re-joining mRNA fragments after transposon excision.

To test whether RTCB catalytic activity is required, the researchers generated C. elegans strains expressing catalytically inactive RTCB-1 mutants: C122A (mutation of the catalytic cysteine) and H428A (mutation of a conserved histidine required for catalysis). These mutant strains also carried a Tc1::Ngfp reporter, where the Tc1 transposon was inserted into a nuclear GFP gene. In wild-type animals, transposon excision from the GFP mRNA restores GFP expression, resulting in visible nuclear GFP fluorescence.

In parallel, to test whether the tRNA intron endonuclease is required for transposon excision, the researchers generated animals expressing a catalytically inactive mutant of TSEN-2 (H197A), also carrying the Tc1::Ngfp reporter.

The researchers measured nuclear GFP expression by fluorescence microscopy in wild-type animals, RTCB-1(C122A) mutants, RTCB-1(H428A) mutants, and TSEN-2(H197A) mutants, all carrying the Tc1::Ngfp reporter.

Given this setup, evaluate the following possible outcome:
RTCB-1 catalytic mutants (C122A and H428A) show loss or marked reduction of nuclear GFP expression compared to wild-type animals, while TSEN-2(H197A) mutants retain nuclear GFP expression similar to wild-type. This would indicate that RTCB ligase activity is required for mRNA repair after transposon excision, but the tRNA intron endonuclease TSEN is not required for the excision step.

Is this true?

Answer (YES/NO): YES